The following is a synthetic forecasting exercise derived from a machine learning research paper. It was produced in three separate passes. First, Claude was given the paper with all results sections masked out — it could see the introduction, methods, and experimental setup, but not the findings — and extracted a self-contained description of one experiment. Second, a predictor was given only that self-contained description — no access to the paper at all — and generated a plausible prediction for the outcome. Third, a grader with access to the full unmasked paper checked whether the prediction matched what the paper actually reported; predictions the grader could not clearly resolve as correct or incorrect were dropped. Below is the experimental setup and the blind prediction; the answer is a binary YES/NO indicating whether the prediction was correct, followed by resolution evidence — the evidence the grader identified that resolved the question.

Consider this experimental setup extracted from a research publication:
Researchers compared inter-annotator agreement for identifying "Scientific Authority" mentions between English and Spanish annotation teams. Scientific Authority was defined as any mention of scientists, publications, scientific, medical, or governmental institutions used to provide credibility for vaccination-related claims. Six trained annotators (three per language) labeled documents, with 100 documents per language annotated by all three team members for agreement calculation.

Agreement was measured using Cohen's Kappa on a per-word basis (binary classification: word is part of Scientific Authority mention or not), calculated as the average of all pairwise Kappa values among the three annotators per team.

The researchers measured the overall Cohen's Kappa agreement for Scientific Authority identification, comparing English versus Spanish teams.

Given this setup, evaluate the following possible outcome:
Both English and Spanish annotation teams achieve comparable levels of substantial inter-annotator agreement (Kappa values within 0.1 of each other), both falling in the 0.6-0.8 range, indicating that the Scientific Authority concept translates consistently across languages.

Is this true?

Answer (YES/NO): NO